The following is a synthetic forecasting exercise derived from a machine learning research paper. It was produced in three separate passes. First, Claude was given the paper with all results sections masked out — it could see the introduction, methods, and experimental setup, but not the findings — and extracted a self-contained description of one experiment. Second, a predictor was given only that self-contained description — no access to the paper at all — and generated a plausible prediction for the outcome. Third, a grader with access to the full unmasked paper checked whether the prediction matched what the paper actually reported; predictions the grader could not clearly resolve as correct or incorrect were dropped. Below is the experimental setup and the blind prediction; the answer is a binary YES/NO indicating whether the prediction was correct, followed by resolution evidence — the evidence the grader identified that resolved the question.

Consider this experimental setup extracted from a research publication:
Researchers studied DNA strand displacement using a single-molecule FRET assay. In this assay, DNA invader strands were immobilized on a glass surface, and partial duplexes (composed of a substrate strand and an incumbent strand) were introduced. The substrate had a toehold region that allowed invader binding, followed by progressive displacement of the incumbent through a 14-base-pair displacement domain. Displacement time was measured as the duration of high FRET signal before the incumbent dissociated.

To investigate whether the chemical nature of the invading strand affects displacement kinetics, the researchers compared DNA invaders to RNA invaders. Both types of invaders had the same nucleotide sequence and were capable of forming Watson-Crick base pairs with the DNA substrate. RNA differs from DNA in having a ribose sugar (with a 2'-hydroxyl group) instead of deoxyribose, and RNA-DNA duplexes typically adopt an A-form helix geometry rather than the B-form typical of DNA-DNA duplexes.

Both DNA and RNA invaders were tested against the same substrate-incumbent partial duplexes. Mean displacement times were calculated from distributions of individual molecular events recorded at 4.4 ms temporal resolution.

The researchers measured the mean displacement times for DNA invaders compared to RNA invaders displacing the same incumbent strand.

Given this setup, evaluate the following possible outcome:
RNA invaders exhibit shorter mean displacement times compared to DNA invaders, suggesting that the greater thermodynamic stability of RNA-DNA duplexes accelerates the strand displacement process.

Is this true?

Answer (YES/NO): NO